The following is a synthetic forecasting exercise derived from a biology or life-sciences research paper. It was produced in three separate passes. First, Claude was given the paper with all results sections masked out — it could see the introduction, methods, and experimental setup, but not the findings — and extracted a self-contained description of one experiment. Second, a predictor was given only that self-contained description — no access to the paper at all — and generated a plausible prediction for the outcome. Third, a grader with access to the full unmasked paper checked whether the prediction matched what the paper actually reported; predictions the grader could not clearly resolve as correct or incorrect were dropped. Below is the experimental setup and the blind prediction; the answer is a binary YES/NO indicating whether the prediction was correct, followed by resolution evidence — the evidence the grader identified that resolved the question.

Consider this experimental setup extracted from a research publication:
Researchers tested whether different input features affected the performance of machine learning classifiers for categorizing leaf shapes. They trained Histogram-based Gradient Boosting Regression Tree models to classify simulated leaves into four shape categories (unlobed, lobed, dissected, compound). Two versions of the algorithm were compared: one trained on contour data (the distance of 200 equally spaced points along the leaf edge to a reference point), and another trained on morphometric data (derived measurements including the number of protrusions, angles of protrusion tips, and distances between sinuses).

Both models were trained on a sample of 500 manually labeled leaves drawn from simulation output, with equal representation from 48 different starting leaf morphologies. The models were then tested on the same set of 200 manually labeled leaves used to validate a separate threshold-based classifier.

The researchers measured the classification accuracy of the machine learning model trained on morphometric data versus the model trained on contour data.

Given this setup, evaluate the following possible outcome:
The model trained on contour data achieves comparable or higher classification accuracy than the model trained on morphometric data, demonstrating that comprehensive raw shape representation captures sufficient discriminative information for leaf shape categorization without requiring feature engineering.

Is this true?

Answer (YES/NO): NO